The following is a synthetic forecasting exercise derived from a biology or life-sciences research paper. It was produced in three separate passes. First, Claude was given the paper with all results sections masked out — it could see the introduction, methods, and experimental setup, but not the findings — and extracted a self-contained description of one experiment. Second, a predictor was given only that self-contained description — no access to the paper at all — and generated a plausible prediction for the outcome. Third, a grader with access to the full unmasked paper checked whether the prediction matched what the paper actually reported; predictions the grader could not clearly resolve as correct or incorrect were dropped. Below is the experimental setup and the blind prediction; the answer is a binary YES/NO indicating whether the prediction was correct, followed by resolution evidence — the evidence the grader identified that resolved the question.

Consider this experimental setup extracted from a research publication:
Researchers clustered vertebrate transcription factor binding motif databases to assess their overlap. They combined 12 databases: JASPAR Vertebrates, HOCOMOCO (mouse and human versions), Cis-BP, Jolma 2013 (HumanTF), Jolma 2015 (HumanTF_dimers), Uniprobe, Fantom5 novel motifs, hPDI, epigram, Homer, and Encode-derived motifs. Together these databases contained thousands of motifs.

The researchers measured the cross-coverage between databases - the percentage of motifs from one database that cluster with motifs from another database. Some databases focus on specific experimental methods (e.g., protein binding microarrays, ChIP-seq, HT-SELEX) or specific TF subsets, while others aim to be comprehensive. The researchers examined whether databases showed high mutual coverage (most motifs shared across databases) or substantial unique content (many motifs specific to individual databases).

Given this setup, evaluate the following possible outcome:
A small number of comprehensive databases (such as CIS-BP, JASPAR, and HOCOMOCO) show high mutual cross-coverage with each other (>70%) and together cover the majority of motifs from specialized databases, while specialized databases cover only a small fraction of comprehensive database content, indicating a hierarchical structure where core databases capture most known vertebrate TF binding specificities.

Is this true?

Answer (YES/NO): NO